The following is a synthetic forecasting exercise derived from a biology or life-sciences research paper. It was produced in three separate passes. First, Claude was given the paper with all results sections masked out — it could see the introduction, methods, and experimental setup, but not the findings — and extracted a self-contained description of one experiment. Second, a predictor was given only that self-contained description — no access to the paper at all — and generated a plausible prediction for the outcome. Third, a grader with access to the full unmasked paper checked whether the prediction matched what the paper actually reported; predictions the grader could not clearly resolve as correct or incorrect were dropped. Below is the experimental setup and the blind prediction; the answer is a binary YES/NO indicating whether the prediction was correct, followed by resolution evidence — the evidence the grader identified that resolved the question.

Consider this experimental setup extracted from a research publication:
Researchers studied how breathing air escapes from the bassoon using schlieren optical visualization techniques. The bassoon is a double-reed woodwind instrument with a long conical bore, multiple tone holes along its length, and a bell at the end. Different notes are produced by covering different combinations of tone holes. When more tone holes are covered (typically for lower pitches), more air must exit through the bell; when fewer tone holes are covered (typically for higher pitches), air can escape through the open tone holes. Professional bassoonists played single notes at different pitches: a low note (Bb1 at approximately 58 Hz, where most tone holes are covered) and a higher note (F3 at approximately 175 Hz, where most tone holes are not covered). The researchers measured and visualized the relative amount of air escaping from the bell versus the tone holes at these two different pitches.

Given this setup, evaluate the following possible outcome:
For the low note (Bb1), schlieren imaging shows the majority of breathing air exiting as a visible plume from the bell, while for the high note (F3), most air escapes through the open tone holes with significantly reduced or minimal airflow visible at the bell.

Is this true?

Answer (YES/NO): YES